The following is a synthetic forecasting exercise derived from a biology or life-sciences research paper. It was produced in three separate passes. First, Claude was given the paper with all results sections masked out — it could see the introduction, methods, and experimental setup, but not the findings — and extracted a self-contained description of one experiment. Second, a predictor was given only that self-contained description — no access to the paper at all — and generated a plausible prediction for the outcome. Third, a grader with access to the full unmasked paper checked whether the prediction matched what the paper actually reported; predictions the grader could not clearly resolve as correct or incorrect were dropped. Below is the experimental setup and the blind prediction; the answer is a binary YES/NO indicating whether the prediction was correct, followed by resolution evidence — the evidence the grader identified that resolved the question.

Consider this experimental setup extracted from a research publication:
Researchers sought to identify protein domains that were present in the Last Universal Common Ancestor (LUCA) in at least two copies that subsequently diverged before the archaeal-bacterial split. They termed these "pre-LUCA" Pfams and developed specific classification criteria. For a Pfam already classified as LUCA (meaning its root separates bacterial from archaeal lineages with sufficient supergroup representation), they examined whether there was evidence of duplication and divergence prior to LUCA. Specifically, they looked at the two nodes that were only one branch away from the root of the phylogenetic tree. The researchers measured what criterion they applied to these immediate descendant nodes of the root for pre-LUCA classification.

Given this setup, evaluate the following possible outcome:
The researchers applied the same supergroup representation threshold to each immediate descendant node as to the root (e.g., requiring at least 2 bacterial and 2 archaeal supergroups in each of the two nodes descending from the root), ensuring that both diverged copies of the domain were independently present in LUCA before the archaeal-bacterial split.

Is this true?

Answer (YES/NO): NO